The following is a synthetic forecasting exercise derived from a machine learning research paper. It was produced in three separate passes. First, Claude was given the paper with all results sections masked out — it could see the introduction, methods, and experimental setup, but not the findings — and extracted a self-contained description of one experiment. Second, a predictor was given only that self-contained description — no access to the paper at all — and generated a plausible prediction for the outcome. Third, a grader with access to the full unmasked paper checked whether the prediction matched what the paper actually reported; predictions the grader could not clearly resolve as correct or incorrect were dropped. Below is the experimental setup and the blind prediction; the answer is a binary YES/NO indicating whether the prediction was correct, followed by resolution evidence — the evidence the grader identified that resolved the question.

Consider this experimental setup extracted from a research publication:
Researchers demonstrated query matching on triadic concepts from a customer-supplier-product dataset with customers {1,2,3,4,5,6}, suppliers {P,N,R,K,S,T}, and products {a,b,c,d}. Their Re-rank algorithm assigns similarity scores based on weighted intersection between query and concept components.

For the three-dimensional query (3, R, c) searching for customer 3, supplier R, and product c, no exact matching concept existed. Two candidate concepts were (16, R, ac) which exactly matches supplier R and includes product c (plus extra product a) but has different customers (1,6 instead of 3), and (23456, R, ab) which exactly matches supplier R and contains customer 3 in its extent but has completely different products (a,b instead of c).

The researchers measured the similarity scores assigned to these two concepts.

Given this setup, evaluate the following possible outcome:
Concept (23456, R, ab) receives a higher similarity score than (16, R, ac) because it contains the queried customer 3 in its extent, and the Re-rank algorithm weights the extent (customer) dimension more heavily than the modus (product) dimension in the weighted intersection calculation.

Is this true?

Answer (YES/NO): NO